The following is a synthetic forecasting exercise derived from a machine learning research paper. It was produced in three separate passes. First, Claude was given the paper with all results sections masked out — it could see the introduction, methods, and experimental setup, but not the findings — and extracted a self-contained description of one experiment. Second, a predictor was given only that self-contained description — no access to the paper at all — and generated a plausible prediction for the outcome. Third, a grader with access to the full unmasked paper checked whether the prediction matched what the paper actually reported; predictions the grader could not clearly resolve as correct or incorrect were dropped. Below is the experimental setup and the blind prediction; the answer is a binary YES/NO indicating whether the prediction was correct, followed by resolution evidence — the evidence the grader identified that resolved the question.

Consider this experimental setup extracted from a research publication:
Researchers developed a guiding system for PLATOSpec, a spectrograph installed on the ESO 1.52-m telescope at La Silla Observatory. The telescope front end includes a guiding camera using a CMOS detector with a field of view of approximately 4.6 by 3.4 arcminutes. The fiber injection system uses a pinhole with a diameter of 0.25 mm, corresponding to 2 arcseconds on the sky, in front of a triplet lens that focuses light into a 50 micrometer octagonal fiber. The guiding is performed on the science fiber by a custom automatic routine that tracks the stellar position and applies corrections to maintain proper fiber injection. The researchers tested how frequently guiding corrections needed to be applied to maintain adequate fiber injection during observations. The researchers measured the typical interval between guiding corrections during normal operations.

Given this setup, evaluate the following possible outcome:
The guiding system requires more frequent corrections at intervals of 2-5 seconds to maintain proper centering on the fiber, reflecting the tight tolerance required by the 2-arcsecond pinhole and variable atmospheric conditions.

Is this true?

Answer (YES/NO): NO